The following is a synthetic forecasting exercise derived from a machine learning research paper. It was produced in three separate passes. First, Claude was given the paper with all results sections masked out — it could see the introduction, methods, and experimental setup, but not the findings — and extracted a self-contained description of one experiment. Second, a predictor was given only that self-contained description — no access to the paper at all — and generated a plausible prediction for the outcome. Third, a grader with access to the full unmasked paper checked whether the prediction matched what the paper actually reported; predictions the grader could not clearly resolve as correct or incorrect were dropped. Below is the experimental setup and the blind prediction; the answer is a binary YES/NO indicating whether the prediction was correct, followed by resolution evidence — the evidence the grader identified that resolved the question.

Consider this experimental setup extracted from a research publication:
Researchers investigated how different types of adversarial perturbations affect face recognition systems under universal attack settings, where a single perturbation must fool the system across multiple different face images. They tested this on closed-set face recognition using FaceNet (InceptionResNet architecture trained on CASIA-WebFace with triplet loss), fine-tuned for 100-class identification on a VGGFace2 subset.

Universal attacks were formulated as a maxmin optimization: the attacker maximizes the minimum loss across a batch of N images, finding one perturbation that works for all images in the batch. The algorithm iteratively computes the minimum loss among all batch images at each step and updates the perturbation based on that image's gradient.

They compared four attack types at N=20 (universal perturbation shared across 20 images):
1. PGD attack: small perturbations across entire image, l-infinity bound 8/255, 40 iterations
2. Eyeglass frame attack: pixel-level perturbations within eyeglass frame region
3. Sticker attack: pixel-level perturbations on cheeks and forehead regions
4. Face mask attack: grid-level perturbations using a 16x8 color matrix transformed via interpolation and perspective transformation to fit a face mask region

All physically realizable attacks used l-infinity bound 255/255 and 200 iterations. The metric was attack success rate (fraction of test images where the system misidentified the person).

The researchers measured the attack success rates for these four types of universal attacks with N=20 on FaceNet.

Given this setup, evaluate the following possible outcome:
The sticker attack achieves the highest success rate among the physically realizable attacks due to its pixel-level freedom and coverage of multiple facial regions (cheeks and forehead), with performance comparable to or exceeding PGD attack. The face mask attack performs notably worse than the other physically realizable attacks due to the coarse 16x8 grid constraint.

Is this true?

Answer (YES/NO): NO